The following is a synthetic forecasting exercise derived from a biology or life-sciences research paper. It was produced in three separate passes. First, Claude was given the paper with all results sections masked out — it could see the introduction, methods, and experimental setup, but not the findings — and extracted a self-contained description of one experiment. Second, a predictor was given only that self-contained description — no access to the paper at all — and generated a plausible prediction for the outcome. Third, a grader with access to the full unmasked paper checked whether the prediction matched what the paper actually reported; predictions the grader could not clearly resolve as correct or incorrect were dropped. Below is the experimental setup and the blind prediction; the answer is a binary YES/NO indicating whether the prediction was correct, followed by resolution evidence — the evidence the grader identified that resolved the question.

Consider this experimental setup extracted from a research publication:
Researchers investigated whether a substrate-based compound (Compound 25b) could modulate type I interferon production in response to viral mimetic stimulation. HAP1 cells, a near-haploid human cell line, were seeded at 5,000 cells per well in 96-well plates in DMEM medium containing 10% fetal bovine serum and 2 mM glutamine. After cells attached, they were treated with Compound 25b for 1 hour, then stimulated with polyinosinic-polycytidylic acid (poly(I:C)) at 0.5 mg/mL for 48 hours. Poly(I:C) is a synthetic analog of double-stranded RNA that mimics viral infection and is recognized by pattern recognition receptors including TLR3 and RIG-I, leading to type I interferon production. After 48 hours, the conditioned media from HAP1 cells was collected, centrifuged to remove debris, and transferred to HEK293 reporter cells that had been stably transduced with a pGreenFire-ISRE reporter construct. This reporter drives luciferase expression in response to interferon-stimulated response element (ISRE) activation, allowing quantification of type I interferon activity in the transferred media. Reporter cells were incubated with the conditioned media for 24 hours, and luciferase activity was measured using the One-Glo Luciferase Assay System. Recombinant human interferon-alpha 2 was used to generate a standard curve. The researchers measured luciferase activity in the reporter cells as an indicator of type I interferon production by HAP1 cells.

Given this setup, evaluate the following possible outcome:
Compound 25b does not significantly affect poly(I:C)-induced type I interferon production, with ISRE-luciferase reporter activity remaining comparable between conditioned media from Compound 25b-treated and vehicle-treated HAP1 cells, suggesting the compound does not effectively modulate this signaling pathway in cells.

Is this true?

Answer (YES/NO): NO